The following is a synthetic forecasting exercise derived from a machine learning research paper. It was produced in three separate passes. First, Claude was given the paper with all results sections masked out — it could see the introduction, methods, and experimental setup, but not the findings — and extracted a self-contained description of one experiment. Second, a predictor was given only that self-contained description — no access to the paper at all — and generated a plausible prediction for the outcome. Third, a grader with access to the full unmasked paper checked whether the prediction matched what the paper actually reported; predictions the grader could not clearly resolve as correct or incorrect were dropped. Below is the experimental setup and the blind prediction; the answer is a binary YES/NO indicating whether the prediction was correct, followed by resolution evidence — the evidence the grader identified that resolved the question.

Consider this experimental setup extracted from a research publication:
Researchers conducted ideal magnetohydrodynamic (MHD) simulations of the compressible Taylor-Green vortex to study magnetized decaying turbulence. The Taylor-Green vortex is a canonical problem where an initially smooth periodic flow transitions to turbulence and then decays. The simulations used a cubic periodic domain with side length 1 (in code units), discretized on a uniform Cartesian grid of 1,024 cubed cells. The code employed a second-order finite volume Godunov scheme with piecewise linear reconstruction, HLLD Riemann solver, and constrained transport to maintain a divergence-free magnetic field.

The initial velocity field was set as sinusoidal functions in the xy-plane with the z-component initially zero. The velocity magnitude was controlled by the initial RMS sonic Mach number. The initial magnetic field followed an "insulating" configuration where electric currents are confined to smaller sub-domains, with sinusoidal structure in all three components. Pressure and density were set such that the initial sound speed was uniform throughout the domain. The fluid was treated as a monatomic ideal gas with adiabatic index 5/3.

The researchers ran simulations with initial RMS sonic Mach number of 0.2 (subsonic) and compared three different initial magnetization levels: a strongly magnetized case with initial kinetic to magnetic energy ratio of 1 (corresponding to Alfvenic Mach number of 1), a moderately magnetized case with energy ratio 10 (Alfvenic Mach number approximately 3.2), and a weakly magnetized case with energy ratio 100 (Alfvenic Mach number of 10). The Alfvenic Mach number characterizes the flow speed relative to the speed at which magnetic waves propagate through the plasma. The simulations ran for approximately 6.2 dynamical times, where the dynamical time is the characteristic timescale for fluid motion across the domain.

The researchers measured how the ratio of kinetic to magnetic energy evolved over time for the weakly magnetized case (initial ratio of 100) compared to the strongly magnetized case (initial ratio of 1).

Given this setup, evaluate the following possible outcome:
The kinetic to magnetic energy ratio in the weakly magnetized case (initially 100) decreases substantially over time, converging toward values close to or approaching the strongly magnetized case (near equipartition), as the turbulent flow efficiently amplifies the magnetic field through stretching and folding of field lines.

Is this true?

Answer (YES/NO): YES